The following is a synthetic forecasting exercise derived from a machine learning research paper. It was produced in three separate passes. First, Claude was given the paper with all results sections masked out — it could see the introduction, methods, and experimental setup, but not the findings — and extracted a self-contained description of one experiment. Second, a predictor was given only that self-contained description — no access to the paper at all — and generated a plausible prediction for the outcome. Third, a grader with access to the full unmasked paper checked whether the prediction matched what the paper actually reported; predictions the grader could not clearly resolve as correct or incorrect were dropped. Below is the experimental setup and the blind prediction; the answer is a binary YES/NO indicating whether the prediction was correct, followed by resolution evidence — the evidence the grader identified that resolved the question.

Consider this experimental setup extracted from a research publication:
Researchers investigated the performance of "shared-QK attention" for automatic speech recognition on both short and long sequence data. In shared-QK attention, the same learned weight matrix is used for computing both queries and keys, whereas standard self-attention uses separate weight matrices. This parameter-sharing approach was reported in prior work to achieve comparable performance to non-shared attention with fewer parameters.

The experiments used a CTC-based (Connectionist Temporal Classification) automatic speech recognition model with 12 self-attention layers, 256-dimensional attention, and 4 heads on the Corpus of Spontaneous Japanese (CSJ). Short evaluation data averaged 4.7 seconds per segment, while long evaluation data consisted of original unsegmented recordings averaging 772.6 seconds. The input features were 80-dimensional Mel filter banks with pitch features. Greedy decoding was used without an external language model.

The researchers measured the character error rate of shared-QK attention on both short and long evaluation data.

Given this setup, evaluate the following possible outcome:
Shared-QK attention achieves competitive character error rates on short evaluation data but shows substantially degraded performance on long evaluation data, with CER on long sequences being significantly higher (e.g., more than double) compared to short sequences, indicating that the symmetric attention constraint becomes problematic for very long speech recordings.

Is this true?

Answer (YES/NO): YES